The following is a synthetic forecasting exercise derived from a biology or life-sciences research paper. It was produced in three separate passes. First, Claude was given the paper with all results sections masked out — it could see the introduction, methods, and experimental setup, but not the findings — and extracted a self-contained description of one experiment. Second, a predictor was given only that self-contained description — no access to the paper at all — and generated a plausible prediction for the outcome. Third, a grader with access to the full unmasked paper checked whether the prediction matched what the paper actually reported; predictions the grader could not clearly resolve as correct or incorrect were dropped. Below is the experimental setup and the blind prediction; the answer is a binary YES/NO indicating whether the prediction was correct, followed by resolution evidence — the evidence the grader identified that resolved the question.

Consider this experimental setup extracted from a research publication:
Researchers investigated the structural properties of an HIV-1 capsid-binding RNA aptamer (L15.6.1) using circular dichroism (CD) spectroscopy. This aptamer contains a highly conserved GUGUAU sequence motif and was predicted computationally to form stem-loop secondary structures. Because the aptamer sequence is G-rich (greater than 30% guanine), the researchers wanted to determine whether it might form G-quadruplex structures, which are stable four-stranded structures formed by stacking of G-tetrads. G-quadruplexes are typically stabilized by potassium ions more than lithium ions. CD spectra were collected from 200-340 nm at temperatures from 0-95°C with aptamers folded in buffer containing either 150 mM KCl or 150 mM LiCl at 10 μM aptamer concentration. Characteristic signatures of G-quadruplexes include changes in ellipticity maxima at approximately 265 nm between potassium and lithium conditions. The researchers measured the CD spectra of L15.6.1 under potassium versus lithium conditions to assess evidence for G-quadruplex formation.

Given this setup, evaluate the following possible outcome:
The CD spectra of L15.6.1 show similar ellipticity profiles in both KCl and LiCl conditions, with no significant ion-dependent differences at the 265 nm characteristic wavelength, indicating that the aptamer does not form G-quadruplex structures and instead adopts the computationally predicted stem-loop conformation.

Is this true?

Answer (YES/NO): YES